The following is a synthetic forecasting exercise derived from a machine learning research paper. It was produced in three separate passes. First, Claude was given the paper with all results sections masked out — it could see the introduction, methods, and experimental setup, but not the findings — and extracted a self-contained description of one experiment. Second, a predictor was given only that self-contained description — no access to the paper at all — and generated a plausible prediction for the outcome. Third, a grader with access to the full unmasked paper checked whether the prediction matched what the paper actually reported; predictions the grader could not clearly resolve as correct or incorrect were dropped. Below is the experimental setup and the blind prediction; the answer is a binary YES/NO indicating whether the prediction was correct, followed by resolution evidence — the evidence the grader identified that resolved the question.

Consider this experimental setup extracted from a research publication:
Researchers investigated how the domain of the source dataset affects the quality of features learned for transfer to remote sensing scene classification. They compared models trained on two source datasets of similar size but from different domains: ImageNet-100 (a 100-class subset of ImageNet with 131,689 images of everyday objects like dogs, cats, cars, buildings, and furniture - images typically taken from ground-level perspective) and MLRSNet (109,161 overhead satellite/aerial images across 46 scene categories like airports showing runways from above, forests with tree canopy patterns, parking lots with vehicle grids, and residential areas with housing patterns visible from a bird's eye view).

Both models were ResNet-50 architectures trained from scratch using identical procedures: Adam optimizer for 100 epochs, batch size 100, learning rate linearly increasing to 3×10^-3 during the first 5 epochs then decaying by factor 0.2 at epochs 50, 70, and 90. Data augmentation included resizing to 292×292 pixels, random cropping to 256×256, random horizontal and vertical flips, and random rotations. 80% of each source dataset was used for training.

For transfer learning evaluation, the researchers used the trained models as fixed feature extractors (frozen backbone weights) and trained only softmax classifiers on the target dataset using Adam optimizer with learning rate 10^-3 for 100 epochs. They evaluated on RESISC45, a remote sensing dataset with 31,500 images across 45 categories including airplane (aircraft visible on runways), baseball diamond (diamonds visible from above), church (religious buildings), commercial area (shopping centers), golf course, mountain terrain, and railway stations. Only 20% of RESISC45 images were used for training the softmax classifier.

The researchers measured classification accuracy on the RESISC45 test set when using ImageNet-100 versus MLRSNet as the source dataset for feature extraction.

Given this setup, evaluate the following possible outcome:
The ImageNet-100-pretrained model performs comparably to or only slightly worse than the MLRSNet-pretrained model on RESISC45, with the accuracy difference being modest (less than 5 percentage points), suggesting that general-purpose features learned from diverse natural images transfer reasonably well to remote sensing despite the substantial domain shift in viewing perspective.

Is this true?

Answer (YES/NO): NO